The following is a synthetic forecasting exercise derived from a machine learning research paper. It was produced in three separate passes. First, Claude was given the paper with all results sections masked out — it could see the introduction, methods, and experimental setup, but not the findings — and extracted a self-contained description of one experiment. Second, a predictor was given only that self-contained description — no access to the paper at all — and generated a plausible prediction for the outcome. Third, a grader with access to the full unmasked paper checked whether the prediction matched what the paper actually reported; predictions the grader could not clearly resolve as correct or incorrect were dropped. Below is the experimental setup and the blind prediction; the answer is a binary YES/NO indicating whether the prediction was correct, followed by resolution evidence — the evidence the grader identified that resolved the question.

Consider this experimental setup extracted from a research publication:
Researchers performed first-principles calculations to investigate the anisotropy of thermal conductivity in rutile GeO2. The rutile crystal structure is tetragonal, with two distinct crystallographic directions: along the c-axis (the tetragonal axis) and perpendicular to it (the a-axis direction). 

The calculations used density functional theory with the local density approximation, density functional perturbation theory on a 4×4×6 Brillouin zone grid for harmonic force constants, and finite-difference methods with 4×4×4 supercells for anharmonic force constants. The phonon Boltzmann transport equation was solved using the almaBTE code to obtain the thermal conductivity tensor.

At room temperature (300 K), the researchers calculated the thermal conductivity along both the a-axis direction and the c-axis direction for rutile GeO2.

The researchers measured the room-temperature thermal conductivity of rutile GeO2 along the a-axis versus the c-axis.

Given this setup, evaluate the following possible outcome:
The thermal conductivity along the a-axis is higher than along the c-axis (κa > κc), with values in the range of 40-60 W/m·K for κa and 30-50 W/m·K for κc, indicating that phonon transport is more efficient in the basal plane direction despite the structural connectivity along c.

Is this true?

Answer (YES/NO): NO